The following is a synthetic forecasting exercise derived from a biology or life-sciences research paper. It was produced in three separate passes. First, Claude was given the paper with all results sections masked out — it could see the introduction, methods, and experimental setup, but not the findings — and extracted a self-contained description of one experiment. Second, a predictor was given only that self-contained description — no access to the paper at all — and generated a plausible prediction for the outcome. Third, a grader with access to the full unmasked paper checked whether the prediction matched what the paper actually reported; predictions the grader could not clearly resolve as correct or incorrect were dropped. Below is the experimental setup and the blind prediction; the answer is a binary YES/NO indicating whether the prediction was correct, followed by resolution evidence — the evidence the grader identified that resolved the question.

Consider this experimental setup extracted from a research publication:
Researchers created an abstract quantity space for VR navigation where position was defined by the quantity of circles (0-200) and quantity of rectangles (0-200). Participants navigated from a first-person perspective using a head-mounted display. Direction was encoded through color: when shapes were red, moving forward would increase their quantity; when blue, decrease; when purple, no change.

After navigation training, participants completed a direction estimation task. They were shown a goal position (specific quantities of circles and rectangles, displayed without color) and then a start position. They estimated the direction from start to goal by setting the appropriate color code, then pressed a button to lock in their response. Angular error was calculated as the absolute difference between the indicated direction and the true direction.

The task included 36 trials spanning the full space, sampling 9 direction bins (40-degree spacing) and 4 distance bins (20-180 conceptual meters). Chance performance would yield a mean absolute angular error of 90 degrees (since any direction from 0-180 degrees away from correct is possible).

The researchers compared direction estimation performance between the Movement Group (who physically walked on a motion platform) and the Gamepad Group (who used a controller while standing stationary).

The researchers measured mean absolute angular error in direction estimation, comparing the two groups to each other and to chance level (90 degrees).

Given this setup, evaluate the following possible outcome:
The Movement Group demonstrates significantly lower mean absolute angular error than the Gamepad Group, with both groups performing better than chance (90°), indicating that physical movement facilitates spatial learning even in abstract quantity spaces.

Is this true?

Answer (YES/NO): NO